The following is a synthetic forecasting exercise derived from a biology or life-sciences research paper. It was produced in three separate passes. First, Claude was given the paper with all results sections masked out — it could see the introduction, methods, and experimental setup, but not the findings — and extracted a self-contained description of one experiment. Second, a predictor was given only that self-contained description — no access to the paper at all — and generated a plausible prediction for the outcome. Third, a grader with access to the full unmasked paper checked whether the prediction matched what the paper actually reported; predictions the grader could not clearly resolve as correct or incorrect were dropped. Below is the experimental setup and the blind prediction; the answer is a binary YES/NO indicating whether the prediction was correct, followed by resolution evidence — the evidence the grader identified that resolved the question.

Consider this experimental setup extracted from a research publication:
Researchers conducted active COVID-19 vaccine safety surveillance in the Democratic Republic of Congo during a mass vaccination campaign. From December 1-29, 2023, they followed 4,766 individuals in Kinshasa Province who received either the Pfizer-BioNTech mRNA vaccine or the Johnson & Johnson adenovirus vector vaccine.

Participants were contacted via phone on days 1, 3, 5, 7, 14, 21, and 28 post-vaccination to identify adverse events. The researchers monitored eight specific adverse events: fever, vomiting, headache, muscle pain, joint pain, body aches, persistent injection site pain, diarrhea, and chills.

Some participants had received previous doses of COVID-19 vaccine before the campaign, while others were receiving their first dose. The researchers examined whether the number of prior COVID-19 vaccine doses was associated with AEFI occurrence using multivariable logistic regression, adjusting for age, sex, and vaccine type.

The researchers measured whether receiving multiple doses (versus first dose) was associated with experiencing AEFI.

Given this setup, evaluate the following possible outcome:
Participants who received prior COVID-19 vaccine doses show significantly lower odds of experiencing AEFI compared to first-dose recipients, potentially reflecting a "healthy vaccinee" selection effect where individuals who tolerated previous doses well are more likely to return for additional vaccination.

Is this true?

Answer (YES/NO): NO